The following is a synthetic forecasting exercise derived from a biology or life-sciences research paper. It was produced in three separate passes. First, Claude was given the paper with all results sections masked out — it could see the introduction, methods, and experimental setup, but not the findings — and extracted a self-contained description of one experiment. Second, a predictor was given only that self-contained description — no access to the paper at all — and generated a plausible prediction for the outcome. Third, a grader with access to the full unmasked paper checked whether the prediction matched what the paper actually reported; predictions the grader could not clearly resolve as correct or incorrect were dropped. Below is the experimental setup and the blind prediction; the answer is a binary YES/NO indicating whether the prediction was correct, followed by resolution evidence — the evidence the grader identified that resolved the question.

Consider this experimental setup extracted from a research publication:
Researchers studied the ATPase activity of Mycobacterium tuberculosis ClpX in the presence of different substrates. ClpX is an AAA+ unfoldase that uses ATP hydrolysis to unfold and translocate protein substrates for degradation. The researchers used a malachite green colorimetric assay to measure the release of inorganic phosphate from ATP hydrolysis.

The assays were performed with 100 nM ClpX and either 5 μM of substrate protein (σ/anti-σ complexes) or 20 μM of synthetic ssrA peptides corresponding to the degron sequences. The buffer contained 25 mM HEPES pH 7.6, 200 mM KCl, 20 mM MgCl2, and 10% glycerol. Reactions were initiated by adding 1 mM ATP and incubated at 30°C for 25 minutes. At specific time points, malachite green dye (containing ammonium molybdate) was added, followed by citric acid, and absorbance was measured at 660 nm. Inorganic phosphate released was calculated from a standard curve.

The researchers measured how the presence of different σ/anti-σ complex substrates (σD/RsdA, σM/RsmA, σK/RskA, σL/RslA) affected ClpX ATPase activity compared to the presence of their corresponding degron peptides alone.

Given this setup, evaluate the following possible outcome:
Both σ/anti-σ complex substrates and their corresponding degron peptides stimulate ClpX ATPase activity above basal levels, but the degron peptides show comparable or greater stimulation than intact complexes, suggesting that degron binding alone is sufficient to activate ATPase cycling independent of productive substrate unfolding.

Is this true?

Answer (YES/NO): NO